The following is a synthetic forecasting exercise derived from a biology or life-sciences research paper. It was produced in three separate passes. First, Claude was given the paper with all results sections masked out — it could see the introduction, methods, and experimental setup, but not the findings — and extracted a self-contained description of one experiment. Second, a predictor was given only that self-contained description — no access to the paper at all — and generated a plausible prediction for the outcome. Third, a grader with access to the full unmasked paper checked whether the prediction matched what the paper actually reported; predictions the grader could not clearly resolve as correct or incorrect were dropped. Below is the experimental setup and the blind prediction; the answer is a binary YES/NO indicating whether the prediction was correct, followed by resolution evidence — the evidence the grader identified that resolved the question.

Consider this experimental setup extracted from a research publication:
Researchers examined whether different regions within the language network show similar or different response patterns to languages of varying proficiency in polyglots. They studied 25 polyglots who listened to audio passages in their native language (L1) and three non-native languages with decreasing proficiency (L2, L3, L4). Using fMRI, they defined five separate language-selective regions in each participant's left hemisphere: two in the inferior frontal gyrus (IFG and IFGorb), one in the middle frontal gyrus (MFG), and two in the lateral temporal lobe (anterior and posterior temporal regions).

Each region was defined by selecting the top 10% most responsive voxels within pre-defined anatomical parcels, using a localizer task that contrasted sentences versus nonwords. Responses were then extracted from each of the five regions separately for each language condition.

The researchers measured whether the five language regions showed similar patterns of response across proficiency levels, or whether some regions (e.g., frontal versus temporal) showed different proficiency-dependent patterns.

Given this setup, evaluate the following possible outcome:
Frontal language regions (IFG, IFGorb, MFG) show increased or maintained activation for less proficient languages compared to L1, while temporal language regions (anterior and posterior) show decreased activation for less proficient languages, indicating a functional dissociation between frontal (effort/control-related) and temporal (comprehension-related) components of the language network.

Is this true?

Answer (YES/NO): NO